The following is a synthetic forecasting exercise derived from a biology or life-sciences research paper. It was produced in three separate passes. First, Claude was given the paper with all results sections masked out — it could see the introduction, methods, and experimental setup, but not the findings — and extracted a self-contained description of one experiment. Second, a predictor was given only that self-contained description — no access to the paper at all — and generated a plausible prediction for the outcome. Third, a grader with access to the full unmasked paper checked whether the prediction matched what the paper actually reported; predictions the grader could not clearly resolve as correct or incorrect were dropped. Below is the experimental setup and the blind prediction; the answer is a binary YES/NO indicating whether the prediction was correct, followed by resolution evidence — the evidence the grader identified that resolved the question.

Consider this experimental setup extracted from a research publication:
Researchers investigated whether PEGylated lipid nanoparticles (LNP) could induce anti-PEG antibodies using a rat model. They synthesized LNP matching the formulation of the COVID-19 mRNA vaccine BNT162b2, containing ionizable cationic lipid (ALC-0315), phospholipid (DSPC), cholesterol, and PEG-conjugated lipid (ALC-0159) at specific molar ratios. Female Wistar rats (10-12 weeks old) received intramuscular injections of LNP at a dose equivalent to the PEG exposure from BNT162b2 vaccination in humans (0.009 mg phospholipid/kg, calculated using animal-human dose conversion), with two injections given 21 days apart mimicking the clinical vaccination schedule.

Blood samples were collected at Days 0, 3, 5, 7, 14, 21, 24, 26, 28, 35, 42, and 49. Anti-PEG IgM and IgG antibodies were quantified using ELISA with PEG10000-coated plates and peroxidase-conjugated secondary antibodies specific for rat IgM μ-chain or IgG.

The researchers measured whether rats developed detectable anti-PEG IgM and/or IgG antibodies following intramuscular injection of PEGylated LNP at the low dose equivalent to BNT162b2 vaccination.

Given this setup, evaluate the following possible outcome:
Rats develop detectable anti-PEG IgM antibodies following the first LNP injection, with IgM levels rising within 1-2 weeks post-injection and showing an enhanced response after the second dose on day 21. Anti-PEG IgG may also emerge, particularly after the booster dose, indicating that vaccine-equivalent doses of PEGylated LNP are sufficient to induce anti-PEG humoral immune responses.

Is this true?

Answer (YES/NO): NO